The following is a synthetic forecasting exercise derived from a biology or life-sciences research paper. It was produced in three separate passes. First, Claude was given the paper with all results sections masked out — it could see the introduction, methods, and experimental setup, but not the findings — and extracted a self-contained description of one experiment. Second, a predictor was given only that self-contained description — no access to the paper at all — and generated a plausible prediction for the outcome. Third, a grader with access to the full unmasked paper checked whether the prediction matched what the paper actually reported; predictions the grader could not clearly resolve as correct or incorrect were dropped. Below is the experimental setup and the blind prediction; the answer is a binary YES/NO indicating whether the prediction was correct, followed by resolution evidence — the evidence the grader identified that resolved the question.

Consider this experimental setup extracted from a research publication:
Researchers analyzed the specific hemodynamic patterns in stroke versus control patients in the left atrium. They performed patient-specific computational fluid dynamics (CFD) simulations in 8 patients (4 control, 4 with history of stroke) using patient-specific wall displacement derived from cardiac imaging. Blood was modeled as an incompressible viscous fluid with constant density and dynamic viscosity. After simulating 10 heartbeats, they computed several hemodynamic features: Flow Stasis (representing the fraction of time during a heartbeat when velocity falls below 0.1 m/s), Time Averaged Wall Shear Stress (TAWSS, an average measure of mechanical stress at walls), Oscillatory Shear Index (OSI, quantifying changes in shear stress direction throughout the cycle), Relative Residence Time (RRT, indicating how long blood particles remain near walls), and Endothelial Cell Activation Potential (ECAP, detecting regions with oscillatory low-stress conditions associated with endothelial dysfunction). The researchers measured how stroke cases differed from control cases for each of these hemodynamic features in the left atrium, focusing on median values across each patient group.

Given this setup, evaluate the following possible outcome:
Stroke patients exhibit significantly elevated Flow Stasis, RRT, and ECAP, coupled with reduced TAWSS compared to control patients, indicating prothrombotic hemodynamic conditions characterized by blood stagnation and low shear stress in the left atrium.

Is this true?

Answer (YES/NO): YES